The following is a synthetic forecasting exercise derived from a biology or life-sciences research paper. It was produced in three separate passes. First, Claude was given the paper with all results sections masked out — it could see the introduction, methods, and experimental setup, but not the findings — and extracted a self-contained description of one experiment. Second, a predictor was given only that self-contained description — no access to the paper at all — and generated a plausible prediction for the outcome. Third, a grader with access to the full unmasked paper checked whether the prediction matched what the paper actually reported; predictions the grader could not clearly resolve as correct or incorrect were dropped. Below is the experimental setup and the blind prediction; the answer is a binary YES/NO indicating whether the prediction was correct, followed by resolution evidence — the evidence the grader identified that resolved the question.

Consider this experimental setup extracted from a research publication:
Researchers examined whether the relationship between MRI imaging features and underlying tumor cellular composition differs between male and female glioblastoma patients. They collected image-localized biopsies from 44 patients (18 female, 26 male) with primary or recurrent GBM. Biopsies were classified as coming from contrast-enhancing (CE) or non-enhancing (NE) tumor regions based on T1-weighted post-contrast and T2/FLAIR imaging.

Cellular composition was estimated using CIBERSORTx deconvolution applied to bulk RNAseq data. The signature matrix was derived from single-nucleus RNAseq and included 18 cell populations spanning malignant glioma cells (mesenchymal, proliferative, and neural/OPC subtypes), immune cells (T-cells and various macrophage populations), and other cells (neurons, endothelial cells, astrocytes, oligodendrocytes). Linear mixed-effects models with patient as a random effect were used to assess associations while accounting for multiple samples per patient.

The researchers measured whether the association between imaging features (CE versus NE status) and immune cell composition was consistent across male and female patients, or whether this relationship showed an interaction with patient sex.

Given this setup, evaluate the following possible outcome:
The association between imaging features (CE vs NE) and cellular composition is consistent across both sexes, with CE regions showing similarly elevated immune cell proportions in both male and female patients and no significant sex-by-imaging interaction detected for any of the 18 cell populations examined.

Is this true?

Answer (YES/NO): NO